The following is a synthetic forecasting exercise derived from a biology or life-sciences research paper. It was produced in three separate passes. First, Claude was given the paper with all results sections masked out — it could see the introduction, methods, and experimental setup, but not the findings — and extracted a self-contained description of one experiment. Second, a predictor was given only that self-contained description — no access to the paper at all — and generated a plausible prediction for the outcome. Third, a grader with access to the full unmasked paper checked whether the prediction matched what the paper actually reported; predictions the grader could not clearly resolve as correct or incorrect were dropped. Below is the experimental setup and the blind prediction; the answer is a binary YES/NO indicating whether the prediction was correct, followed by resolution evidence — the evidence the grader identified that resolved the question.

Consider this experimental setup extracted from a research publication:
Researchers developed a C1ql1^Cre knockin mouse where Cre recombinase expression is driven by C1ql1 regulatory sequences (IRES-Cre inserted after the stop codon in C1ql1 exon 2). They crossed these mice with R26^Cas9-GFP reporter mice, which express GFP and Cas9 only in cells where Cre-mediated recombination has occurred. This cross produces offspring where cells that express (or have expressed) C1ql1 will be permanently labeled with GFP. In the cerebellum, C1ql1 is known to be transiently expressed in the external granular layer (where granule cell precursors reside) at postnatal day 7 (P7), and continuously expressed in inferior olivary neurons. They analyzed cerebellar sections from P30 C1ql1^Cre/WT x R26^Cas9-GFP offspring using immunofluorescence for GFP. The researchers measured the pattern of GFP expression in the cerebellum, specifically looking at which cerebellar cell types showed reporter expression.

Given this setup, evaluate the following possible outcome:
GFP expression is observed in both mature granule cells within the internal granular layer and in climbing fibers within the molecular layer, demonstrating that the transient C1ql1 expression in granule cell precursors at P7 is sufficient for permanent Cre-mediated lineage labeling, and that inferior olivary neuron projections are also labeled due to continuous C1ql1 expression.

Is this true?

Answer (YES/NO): YES